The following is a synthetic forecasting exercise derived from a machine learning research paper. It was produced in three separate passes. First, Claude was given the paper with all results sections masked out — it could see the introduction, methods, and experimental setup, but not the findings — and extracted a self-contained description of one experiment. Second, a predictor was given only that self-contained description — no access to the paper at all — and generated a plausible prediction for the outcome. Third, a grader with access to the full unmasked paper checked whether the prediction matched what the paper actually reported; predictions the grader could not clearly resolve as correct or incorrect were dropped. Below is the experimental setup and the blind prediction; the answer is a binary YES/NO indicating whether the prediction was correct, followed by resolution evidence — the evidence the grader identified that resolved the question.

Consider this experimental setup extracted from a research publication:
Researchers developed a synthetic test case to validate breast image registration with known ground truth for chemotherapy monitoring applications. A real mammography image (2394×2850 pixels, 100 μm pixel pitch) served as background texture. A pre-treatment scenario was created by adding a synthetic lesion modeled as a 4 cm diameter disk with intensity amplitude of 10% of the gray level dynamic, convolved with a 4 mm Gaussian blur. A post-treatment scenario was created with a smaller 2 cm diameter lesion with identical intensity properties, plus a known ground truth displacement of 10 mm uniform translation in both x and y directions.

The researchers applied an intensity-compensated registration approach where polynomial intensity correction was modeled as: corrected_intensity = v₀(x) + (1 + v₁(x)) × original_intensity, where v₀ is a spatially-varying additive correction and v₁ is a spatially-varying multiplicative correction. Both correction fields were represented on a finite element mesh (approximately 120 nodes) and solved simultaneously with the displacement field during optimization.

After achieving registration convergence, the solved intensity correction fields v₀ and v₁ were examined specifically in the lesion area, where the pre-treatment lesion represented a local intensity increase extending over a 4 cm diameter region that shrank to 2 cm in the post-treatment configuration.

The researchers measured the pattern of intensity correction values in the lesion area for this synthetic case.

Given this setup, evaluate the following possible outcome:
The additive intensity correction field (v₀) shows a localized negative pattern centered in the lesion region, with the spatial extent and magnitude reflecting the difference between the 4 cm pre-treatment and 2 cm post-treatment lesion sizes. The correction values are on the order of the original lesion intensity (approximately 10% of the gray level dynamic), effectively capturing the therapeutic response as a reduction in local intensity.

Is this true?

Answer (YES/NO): NO